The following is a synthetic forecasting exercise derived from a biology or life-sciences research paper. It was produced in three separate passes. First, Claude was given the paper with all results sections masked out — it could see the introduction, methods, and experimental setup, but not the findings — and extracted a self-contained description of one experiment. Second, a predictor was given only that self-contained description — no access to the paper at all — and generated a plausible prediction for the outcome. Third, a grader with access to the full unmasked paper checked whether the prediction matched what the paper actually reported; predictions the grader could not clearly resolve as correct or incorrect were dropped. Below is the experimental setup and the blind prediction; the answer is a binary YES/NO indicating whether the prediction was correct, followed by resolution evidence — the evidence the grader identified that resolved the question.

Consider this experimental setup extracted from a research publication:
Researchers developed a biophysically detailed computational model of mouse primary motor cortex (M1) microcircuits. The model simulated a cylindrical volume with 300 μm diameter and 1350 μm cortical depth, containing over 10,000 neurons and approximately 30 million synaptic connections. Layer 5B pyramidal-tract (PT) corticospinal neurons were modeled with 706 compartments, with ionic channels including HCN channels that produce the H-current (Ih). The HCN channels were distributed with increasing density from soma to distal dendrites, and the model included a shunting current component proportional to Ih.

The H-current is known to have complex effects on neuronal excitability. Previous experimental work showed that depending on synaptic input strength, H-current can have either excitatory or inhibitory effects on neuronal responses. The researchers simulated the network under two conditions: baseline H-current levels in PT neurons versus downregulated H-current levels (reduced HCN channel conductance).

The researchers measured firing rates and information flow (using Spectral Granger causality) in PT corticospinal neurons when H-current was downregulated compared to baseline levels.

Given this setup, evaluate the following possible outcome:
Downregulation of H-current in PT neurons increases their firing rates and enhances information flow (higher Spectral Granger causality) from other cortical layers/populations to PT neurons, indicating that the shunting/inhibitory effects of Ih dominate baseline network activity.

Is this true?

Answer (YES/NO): YES